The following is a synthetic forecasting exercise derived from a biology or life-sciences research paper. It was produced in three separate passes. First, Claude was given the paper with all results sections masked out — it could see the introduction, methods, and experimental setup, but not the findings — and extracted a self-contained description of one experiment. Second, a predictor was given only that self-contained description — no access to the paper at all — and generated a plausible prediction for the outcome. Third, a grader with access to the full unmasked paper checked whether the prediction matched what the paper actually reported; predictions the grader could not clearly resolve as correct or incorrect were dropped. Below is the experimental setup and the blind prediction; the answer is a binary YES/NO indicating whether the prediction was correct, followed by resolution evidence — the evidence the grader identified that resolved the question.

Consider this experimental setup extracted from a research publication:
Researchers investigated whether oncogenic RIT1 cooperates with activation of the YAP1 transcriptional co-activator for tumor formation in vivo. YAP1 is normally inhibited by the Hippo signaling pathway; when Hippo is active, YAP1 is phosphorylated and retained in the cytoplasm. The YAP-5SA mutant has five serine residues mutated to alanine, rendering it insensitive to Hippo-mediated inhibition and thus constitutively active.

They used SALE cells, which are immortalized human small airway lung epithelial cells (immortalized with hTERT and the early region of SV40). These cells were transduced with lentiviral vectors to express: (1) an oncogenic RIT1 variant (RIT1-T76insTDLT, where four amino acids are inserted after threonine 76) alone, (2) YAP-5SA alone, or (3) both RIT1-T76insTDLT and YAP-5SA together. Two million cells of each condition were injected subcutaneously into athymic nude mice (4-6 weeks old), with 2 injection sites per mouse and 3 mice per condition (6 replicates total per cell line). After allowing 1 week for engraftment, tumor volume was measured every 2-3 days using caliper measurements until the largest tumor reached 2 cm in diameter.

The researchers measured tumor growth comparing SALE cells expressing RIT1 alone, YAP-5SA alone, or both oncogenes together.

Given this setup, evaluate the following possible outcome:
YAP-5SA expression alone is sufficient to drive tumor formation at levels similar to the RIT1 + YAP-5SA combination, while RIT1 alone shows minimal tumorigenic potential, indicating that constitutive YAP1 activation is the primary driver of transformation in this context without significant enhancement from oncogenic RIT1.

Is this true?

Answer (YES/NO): NO